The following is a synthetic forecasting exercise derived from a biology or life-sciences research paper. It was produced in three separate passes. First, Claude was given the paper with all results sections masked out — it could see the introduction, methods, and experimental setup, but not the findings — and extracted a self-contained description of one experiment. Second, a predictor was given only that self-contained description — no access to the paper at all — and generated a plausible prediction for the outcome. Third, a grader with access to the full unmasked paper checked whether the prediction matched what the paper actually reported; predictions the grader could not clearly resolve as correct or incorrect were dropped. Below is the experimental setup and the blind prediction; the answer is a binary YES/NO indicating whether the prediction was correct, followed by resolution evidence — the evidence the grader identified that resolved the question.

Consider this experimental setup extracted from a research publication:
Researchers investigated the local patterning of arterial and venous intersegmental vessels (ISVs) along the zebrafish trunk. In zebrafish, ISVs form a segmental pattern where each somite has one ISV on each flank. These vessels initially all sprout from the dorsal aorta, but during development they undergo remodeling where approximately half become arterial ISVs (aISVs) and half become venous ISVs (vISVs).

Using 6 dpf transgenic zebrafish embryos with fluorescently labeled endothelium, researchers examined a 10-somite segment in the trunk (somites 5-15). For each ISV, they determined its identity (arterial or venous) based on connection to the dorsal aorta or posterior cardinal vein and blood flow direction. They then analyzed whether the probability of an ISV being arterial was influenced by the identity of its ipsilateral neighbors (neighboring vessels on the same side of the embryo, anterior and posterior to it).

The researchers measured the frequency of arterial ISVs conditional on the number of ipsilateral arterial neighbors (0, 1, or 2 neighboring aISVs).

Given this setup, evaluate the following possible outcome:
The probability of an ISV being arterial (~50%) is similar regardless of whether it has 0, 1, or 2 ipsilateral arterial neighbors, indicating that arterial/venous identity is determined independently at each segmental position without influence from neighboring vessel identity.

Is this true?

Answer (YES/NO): NO